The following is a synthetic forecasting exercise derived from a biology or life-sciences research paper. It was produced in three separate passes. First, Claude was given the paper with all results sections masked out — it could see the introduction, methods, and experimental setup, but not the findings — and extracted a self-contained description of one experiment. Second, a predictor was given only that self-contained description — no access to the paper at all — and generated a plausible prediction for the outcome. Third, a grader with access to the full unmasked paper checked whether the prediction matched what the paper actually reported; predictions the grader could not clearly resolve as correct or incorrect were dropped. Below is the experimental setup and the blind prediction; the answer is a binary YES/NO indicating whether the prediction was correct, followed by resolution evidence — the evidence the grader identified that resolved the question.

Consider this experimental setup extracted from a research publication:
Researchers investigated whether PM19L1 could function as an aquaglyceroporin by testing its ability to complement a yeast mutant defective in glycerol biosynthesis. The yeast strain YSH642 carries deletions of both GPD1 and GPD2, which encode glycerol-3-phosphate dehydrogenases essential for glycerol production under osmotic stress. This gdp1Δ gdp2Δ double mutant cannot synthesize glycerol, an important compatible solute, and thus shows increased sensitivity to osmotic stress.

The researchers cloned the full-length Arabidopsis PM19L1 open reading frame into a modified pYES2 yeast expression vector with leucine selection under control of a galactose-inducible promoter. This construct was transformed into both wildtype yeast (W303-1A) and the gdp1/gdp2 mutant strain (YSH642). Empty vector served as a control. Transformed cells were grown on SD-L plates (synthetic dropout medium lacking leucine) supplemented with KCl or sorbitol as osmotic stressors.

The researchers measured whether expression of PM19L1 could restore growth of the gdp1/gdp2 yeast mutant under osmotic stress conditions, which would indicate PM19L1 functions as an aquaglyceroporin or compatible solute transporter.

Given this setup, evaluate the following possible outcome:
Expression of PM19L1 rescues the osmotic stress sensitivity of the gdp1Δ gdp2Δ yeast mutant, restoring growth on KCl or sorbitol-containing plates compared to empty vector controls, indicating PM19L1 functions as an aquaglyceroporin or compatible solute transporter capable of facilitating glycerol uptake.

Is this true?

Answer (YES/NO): NO